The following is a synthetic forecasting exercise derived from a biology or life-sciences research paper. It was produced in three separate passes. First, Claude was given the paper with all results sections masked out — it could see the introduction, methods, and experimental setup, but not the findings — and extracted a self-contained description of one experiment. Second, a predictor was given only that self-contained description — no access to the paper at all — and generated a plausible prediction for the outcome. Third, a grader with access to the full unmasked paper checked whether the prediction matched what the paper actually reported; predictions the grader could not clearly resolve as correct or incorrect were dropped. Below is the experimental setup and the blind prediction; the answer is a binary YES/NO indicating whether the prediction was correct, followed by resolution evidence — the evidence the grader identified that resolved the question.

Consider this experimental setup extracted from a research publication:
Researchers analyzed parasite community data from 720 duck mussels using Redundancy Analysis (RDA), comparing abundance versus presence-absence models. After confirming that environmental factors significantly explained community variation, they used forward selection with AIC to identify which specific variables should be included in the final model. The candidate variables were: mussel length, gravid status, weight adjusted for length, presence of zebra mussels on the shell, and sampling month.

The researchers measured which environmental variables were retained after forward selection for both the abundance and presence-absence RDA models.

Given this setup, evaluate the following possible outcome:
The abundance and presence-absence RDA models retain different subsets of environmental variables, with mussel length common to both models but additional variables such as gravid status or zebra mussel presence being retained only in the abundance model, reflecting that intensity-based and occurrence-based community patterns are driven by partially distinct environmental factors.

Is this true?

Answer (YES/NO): NO